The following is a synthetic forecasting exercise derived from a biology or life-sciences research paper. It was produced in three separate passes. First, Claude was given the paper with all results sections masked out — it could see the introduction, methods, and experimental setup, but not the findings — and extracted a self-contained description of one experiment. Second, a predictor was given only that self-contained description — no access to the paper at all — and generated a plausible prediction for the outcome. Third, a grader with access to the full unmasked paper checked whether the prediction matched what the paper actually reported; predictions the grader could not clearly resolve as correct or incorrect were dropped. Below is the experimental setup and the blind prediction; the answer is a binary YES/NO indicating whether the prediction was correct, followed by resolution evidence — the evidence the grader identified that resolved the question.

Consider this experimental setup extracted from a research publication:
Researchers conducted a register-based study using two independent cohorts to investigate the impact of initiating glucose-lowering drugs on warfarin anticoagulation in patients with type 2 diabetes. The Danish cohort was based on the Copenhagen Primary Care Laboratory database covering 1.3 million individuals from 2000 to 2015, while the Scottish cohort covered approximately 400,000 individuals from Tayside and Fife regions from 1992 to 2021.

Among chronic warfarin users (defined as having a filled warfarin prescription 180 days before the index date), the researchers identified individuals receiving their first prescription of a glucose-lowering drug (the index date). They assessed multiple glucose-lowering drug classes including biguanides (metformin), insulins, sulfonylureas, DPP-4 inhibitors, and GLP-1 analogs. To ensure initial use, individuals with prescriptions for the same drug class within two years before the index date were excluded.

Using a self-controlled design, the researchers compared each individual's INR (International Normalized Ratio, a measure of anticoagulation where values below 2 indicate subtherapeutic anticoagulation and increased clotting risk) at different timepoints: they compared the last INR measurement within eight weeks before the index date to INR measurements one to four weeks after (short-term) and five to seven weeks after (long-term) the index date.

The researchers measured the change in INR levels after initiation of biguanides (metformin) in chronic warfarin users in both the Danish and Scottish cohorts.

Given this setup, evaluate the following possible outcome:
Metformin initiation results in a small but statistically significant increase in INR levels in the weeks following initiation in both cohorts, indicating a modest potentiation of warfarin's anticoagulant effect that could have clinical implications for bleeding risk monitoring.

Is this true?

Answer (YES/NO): NO